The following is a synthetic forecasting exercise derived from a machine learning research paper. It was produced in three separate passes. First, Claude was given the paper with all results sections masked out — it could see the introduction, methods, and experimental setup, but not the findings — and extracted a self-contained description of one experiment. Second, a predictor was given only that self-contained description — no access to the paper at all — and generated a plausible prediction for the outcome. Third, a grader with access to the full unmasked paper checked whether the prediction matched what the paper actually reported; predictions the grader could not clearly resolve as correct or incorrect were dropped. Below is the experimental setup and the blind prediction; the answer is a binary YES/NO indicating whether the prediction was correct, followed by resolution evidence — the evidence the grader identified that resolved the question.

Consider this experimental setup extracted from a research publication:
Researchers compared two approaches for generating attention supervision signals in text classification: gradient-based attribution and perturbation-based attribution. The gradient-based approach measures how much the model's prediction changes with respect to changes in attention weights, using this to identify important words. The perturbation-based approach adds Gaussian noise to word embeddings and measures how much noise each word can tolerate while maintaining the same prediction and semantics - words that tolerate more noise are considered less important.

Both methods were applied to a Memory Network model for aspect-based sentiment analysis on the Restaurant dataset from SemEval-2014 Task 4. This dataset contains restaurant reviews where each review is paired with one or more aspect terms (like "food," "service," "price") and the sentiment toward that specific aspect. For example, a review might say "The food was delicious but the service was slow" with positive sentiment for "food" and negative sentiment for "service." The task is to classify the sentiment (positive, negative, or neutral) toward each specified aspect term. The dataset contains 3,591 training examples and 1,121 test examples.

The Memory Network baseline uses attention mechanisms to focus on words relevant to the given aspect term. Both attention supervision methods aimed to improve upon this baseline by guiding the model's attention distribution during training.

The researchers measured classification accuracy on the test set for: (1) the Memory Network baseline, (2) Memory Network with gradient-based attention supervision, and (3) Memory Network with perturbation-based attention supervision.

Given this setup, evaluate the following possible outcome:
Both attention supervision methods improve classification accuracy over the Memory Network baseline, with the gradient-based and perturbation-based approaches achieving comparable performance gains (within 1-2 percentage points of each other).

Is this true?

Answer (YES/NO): NO